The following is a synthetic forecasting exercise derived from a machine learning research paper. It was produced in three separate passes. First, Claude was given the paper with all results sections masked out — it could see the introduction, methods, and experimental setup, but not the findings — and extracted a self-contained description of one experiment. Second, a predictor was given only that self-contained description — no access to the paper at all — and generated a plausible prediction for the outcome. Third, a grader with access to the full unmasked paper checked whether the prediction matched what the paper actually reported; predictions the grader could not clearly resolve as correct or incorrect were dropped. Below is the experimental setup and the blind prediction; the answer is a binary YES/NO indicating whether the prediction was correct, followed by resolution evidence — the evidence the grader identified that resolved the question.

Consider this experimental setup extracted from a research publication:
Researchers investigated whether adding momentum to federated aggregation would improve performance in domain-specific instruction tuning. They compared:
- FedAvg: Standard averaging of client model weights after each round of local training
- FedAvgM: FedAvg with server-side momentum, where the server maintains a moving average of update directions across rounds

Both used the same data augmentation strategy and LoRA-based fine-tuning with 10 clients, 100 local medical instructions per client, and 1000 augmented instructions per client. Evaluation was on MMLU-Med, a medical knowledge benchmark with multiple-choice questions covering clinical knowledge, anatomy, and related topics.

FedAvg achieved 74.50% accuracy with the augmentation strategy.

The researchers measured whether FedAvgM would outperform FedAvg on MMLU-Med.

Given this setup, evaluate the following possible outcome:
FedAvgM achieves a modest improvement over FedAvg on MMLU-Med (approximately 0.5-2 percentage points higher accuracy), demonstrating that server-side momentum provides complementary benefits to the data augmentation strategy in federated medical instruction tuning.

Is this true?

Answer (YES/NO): NO